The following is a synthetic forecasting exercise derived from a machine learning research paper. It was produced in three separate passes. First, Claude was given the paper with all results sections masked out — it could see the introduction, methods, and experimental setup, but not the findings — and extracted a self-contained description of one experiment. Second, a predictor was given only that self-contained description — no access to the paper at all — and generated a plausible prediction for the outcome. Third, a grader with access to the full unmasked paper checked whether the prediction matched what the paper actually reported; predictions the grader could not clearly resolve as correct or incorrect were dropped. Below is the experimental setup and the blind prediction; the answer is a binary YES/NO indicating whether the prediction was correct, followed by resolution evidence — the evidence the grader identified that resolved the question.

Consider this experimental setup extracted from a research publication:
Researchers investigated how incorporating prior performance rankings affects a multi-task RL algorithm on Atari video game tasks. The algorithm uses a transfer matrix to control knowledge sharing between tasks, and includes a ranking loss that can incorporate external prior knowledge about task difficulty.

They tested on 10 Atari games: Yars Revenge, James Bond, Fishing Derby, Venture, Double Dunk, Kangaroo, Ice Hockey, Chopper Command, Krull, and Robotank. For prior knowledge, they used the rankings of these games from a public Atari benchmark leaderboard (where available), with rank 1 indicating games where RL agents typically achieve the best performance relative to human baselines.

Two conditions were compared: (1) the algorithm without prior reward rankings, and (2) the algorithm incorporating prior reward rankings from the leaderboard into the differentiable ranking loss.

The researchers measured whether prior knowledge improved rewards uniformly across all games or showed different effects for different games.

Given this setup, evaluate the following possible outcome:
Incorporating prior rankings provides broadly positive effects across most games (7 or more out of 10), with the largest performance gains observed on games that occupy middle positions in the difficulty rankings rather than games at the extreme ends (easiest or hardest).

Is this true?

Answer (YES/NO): NO